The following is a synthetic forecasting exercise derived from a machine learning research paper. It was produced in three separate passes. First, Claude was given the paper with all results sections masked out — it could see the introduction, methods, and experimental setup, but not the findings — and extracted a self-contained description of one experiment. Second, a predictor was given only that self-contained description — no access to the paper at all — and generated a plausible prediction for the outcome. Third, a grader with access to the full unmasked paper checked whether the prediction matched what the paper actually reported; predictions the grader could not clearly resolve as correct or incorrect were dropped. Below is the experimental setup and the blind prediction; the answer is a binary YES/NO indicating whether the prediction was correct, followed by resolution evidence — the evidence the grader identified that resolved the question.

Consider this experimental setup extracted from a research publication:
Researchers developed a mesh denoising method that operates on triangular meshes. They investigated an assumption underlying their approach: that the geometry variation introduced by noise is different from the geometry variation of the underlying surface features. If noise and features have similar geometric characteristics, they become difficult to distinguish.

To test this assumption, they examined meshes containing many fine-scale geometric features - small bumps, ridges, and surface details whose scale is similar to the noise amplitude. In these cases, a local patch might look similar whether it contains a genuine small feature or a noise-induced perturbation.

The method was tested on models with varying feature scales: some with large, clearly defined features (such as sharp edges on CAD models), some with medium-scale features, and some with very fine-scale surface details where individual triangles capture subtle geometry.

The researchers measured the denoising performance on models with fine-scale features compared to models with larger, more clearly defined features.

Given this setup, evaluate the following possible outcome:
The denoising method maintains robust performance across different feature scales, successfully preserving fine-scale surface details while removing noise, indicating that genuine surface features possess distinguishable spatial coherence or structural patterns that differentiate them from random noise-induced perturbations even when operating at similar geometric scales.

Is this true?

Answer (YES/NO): NO